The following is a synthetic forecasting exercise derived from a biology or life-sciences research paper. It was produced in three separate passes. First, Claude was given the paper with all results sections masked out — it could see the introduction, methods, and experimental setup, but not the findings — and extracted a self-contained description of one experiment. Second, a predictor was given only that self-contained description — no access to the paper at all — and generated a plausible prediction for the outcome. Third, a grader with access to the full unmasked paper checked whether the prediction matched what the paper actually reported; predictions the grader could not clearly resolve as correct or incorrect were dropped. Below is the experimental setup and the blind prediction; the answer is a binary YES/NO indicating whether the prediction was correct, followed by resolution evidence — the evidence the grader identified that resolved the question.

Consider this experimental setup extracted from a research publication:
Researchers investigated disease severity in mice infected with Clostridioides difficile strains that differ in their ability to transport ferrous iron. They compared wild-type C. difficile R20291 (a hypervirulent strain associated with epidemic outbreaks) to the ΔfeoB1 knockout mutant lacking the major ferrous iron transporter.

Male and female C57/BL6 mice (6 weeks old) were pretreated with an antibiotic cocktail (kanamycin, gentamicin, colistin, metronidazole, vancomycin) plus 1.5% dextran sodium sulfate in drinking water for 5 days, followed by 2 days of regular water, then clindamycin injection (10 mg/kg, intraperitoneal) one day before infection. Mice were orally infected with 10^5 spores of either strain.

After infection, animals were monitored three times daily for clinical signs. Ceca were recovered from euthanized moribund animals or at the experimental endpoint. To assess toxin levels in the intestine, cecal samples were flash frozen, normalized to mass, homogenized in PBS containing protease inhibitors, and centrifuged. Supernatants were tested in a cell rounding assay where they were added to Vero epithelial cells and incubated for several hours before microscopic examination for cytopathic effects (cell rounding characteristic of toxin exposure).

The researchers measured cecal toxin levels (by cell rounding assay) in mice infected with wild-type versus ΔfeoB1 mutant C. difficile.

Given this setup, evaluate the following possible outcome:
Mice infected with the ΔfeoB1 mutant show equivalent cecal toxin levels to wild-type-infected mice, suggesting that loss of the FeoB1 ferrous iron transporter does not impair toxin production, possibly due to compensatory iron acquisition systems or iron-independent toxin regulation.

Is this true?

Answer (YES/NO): NO